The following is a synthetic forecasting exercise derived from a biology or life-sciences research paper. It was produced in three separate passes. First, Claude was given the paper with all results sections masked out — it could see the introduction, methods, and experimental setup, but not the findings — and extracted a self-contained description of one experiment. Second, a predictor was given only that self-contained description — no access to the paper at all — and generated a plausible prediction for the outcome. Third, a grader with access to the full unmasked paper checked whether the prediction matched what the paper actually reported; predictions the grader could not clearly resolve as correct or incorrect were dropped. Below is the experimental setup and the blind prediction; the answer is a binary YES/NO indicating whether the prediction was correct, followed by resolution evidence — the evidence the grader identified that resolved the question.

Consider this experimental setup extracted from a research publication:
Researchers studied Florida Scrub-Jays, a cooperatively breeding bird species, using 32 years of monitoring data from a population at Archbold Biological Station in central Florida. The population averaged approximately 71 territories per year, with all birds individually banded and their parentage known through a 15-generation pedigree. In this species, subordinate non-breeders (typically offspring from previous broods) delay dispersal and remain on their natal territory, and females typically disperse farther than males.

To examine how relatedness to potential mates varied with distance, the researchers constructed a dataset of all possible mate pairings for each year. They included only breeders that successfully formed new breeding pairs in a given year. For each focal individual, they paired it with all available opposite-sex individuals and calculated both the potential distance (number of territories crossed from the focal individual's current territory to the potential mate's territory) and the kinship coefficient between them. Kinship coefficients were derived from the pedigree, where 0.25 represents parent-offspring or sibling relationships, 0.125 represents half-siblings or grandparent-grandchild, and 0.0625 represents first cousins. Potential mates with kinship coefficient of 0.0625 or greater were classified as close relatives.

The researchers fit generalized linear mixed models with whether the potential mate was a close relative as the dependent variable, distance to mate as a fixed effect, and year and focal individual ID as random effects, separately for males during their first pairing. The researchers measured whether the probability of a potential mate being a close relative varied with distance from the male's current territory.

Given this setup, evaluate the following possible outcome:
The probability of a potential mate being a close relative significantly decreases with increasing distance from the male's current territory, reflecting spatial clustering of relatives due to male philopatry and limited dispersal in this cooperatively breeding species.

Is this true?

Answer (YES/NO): YES